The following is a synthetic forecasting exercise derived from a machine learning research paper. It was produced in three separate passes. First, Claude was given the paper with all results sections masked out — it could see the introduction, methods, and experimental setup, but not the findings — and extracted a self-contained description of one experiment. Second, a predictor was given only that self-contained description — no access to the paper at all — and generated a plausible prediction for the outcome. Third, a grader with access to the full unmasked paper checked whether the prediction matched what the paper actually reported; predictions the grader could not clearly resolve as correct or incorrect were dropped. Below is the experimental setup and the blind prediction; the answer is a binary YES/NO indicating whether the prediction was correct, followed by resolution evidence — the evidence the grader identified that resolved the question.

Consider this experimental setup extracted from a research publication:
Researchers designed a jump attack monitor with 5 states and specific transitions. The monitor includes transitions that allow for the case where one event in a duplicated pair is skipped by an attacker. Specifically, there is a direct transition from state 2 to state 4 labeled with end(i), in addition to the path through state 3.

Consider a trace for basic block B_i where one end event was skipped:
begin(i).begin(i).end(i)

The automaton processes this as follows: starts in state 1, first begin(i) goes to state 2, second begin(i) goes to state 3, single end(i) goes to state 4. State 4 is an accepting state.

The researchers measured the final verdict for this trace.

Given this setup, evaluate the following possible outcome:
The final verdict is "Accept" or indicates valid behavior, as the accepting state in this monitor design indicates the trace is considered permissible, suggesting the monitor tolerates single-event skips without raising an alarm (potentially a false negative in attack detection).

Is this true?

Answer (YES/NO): YES